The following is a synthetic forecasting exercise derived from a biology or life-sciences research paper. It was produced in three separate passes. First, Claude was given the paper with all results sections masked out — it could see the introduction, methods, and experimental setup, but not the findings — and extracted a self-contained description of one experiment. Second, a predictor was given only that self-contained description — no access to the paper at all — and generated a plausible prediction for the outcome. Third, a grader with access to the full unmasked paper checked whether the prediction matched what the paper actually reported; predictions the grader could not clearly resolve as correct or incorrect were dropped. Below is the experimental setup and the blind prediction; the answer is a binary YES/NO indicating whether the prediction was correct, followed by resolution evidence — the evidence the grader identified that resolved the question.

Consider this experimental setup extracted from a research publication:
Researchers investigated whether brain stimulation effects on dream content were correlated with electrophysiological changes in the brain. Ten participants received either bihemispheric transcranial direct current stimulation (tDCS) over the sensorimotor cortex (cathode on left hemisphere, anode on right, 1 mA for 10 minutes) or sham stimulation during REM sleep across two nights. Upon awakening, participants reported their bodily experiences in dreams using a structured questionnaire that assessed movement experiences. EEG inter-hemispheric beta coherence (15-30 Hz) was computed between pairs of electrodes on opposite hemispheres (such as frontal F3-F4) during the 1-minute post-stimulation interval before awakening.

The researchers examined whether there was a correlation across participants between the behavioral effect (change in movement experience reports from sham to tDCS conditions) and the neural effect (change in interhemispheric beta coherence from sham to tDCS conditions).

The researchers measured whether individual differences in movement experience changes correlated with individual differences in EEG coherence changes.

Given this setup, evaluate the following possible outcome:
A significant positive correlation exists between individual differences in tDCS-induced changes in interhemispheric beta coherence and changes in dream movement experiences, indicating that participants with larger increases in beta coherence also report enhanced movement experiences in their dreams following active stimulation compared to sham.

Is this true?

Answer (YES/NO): NO